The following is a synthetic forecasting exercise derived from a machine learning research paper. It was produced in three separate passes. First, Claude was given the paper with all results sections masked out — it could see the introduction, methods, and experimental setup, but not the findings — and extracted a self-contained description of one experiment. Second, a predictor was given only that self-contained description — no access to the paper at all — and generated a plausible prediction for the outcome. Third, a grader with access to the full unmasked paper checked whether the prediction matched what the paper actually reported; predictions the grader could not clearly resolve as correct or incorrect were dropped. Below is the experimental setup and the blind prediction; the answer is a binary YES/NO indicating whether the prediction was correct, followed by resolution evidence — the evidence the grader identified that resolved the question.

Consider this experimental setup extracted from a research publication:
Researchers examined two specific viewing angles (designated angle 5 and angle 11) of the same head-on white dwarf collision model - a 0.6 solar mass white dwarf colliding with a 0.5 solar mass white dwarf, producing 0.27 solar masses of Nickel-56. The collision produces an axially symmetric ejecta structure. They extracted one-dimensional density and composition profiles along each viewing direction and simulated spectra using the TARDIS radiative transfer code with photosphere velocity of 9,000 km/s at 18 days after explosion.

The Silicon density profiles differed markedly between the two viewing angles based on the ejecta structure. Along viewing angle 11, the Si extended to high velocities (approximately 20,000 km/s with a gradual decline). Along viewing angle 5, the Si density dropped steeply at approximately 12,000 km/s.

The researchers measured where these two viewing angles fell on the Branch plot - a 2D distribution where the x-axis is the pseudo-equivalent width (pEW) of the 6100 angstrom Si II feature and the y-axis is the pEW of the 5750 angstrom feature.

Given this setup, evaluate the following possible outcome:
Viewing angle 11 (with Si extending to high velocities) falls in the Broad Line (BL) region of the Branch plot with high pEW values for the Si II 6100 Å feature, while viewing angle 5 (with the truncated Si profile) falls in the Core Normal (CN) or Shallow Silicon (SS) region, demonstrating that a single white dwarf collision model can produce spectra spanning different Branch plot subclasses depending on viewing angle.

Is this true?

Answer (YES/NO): NO